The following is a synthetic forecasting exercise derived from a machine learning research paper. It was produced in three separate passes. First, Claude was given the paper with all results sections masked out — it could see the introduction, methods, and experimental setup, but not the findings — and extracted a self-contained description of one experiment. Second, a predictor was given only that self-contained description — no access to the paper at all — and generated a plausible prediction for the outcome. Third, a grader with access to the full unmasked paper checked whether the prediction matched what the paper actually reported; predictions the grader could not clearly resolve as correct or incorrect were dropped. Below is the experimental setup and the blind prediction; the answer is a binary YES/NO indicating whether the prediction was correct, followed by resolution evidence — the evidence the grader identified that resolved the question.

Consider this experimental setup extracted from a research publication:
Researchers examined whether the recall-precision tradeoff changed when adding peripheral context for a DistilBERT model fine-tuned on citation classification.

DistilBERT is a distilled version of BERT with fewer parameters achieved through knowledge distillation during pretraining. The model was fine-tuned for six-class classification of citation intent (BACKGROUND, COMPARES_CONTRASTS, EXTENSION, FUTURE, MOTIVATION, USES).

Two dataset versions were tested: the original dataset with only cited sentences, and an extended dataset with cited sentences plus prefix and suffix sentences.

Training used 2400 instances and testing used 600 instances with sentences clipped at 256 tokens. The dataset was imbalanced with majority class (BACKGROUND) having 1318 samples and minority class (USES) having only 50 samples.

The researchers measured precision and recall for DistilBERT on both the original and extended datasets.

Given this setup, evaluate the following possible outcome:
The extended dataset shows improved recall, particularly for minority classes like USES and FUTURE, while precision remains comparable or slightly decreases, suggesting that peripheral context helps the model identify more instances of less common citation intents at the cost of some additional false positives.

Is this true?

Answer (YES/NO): NO